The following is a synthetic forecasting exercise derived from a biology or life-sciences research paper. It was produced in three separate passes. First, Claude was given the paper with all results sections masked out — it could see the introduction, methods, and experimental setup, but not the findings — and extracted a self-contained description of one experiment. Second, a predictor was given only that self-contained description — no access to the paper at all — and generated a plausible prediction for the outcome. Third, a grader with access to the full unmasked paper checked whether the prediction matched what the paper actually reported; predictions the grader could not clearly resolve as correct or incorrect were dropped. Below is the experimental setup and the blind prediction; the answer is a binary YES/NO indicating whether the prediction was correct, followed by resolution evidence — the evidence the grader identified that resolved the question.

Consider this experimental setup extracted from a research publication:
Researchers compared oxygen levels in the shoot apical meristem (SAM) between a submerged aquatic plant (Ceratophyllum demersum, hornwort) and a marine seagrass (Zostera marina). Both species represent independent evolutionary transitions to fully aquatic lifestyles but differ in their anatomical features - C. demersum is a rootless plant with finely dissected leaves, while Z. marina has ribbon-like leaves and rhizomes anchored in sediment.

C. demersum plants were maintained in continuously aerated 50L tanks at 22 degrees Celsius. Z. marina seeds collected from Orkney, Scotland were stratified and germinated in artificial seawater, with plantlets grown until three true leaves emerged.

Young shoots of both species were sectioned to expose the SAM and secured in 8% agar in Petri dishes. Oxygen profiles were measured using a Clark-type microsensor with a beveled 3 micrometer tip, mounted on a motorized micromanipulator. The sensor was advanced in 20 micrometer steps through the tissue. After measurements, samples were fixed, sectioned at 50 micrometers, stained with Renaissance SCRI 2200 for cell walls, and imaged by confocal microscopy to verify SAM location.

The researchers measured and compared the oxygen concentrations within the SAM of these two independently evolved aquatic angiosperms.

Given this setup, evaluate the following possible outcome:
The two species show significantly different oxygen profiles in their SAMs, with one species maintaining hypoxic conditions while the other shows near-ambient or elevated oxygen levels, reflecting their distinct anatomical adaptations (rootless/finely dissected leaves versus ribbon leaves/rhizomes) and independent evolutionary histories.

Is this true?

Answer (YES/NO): NO